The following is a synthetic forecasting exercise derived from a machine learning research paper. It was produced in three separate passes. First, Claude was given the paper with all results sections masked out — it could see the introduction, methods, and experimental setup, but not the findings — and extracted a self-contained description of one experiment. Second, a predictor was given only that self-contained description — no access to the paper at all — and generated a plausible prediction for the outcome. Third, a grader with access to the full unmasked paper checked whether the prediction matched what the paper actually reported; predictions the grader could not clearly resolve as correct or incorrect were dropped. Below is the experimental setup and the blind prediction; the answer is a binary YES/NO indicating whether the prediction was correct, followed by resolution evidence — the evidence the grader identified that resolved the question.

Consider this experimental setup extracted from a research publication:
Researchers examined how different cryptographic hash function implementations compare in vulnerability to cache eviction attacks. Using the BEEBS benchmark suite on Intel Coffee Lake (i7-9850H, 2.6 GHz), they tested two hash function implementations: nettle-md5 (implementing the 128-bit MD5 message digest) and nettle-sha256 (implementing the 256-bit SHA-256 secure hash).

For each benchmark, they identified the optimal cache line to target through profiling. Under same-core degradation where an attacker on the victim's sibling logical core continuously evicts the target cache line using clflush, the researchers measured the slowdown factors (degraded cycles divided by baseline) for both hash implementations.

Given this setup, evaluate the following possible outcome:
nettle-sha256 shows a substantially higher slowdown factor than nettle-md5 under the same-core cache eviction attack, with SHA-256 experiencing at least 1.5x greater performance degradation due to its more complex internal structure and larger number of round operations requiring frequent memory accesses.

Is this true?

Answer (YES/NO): NO